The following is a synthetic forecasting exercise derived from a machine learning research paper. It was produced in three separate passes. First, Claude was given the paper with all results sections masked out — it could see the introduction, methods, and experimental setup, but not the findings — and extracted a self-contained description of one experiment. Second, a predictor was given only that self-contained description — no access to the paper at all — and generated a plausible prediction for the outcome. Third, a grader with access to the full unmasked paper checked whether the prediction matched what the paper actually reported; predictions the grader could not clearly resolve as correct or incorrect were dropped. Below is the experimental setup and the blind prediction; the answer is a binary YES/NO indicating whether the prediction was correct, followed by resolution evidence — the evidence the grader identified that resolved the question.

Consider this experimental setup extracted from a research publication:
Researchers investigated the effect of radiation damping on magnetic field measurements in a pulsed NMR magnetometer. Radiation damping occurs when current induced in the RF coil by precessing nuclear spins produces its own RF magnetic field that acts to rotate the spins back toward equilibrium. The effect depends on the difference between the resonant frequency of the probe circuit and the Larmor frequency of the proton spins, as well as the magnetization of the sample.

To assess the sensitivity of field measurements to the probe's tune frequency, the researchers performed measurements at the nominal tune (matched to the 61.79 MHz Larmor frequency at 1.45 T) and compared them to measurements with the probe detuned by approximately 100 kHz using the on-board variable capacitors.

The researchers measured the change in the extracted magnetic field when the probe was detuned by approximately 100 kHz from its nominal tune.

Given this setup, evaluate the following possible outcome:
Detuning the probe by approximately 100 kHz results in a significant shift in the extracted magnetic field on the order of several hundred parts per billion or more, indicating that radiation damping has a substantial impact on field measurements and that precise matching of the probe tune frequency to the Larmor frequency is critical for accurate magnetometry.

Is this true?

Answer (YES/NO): NO